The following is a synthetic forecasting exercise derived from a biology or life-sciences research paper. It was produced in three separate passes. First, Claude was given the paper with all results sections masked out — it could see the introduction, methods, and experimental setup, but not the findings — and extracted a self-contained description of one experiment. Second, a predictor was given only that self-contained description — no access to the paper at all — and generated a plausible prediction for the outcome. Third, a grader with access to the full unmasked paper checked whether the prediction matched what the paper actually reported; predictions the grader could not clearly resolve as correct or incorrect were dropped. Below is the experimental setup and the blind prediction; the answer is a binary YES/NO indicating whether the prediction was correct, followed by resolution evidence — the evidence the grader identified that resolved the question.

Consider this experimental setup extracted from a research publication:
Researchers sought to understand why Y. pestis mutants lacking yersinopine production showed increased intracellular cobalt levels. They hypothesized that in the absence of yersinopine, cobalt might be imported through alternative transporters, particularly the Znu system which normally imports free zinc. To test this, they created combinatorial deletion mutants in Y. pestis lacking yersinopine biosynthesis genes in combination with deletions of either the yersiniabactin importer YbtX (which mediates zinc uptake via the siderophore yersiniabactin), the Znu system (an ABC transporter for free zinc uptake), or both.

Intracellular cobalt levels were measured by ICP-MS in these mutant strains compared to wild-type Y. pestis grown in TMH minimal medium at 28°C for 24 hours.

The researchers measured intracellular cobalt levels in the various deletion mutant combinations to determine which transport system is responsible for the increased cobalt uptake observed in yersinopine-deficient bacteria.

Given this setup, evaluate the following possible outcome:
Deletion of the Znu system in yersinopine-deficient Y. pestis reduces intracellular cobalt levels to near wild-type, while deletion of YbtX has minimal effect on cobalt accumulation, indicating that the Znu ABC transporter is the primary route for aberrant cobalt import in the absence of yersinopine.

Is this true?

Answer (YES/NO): YES